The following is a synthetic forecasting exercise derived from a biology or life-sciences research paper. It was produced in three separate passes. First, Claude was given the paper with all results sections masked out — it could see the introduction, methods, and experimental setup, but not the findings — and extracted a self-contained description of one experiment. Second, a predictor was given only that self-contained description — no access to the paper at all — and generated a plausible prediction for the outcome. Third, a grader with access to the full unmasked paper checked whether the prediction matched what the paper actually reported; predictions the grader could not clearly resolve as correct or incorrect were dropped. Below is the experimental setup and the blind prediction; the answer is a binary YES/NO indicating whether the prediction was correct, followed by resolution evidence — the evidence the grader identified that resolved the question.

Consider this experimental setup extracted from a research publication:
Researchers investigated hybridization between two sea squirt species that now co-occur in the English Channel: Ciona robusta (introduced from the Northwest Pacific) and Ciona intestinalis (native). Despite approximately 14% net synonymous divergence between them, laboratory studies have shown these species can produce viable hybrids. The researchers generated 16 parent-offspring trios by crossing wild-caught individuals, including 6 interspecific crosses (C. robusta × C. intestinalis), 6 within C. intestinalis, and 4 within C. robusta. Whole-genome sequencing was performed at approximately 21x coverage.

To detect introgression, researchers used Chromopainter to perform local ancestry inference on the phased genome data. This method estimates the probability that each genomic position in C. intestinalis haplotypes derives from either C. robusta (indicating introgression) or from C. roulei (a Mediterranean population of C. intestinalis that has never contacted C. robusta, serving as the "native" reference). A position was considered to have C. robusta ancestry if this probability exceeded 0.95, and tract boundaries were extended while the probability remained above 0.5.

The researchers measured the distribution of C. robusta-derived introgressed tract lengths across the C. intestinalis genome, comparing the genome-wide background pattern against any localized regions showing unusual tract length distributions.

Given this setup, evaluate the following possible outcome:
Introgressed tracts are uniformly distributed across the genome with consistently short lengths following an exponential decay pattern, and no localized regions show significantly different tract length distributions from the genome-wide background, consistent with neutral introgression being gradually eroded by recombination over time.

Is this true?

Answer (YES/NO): NO